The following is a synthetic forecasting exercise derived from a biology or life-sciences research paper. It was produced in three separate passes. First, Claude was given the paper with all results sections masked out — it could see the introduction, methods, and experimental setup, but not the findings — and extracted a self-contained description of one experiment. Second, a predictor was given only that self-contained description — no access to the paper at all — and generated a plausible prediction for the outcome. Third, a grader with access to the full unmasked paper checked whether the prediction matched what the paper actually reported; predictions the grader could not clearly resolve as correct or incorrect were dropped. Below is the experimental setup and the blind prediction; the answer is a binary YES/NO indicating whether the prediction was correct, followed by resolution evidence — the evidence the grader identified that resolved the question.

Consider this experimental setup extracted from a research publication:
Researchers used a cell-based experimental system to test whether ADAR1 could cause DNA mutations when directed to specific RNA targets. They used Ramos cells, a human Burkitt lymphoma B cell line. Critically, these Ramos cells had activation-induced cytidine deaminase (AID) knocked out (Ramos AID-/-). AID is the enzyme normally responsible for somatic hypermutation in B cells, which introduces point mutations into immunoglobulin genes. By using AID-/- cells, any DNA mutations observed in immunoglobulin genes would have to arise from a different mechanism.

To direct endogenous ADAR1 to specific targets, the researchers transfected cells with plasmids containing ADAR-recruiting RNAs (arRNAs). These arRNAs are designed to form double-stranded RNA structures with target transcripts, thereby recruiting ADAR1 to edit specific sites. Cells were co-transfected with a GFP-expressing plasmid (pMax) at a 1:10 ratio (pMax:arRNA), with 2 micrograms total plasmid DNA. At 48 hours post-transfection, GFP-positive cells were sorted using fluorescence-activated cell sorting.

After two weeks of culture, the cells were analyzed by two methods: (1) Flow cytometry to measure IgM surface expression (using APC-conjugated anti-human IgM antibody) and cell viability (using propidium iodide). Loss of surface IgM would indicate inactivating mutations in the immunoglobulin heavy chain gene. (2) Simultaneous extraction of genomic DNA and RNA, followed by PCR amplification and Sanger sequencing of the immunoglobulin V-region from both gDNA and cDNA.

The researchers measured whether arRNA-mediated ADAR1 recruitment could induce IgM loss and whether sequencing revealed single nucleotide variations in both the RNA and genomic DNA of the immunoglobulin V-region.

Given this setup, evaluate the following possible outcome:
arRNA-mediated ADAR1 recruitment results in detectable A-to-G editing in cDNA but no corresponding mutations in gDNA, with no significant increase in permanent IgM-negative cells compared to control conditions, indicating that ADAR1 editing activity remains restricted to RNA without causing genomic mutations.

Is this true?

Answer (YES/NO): NO